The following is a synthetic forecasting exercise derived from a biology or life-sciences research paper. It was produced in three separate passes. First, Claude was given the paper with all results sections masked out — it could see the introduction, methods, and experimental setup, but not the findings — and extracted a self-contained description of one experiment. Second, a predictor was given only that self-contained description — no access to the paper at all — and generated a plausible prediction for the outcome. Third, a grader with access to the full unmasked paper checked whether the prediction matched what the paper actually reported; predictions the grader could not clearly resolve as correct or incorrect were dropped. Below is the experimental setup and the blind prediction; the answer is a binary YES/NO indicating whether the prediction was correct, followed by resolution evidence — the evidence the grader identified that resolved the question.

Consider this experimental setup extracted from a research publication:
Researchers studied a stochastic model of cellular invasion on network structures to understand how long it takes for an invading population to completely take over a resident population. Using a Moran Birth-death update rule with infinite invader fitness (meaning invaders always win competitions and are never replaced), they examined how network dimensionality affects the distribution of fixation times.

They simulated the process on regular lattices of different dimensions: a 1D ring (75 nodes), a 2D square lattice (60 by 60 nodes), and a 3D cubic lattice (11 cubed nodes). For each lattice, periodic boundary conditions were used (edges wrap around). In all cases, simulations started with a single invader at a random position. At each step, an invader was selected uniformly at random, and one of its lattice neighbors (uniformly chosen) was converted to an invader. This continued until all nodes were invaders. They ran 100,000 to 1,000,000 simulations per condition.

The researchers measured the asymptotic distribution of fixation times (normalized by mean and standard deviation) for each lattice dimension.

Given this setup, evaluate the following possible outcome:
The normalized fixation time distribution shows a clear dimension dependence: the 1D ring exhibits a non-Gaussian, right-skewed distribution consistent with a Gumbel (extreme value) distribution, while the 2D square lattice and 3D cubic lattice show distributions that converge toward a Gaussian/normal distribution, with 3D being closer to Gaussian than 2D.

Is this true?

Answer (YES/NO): NO